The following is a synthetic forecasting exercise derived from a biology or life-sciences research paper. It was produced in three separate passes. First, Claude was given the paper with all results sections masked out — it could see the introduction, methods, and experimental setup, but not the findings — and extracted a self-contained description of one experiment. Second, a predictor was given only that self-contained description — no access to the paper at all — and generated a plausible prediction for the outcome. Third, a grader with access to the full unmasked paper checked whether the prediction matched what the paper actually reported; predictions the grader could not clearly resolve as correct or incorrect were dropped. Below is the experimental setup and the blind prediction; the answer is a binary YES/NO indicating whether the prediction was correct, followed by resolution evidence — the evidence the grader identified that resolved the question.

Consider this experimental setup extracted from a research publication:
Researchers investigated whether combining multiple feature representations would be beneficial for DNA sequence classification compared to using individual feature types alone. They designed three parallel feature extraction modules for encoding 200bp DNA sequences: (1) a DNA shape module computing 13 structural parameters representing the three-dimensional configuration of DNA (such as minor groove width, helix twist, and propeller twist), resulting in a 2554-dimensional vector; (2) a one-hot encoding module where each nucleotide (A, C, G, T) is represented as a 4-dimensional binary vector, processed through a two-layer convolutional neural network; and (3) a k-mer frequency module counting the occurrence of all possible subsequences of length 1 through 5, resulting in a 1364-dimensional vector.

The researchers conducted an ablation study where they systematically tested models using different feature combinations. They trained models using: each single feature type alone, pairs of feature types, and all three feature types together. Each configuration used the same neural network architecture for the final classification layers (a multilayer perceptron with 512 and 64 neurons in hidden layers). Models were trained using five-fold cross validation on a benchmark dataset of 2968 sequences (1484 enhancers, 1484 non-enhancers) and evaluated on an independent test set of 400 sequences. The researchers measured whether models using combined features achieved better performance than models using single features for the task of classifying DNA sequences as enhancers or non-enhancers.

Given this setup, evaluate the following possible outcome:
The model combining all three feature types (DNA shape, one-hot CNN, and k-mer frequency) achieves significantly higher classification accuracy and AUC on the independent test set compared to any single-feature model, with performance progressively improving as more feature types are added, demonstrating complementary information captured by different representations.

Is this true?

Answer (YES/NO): YES